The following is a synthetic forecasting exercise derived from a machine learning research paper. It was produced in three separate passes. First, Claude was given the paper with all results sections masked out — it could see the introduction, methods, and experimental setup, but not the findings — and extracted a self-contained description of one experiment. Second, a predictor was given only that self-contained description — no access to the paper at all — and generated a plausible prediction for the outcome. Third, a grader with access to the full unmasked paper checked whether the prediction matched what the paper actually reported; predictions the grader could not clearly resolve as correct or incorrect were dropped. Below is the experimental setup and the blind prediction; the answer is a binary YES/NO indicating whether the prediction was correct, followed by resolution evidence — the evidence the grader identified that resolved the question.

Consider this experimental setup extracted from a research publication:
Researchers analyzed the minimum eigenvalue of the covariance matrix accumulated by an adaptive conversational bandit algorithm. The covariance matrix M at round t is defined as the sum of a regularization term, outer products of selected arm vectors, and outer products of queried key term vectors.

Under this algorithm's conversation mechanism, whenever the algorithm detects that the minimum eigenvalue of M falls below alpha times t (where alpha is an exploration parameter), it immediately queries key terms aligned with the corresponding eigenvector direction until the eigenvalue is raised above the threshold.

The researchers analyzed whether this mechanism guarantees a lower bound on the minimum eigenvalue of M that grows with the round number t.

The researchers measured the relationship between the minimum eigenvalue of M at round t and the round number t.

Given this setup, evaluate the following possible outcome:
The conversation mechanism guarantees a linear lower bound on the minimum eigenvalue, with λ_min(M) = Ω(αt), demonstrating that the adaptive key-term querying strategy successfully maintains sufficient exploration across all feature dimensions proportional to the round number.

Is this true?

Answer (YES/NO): YES